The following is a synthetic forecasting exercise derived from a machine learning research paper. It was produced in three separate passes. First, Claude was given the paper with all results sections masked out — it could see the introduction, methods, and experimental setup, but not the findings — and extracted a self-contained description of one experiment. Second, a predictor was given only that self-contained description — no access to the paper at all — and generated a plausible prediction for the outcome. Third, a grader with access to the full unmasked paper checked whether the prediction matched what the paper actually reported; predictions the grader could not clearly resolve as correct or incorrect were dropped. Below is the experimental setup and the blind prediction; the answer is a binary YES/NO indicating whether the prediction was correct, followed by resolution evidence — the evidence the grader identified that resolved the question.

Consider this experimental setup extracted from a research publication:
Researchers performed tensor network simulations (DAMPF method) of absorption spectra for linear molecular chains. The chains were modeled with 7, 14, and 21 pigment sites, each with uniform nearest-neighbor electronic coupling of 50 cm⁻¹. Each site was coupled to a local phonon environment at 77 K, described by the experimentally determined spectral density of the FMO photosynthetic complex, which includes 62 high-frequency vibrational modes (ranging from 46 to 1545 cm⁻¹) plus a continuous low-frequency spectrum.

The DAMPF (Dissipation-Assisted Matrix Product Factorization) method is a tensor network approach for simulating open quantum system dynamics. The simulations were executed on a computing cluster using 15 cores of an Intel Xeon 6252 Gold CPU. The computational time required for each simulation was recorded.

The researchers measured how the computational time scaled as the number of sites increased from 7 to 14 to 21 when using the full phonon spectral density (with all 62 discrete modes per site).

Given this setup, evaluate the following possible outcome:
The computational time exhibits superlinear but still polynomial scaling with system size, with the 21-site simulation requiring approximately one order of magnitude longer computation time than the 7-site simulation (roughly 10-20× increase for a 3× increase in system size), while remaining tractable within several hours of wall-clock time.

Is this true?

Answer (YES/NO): NO